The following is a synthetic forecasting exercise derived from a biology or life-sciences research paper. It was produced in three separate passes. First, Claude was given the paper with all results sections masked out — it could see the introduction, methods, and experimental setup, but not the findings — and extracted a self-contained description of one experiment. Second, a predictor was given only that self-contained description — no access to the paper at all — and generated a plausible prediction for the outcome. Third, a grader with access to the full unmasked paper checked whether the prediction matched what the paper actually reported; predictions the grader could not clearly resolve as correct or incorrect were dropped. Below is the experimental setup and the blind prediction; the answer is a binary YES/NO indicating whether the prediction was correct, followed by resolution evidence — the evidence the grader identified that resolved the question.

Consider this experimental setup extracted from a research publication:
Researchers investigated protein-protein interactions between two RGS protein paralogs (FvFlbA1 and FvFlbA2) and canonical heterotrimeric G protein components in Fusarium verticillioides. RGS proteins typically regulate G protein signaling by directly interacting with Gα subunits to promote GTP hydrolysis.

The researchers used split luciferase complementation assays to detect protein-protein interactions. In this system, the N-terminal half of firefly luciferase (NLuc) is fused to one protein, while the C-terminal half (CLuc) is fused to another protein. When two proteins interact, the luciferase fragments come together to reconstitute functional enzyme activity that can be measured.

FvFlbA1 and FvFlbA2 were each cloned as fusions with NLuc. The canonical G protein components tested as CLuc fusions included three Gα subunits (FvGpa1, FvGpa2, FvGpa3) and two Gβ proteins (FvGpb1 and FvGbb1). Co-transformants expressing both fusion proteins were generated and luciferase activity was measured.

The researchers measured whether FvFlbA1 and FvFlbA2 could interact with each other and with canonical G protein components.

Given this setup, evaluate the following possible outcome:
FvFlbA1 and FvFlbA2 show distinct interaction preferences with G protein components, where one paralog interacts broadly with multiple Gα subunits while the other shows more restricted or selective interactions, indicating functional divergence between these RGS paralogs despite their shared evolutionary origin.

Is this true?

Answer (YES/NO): NO